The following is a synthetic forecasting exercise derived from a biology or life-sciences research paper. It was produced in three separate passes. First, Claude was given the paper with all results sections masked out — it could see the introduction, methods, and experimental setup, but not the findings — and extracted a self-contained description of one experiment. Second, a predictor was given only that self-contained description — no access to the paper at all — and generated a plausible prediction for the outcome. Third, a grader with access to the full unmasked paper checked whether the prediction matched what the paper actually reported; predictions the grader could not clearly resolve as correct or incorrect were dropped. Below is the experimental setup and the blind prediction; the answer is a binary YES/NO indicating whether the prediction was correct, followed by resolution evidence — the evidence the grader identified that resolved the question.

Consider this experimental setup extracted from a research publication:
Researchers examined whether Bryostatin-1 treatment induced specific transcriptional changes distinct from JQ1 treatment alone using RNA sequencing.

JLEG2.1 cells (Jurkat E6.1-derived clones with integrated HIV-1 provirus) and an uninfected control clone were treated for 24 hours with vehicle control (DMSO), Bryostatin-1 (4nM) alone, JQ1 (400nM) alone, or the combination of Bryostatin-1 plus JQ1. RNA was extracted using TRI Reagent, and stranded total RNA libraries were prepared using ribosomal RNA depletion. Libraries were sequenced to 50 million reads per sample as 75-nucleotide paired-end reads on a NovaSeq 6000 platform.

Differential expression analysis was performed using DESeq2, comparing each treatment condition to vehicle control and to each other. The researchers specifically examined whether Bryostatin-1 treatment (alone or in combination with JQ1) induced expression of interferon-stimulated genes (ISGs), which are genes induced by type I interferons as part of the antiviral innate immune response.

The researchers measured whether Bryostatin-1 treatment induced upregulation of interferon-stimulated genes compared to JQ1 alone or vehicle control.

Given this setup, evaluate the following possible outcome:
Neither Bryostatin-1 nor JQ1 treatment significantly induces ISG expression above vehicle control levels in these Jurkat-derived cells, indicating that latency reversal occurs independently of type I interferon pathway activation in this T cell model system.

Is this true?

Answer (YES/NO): NO